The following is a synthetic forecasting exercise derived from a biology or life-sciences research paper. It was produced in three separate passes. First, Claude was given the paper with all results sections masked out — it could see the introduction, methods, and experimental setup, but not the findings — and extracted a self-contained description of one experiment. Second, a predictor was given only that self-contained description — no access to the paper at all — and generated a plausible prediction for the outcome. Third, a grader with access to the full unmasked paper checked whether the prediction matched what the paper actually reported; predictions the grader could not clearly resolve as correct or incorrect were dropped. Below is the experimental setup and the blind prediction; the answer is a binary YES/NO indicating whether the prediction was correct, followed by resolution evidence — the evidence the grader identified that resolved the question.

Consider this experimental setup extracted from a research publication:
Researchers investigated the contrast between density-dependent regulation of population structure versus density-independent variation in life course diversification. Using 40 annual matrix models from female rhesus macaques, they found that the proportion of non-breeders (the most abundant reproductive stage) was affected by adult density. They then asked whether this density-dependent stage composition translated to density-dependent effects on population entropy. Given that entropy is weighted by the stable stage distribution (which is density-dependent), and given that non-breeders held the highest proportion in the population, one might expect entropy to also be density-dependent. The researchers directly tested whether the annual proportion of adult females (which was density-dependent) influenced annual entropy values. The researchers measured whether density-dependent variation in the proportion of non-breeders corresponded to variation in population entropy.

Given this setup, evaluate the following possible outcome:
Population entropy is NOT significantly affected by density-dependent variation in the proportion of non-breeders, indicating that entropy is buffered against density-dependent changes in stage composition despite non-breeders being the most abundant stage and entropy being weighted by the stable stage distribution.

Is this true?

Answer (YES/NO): YES